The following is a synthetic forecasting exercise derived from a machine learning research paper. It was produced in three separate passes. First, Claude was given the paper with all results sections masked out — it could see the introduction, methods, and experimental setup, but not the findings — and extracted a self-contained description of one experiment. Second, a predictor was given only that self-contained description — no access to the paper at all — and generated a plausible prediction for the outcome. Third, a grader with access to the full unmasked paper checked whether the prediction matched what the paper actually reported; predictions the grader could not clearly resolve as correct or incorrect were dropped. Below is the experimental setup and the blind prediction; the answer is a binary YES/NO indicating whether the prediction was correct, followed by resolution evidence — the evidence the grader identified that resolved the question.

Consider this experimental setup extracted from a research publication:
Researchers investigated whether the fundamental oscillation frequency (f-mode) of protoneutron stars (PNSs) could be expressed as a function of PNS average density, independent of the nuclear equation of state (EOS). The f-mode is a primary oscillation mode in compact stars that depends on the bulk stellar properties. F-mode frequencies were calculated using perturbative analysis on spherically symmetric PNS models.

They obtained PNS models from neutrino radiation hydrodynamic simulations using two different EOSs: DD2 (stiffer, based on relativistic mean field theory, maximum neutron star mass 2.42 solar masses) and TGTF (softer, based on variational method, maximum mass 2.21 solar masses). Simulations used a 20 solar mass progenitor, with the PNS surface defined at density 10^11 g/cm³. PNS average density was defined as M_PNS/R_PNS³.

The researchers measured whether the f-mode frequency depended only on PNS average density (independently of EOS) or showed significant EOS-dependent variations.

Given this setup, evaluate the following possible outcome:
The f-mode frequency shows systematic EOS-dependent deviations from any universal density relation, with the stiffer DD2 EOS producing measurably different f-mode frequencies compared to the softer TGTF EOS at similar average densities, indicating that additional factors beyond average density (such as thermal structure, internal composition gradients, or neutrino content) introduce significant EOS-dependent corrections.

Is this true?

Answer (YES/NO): NO